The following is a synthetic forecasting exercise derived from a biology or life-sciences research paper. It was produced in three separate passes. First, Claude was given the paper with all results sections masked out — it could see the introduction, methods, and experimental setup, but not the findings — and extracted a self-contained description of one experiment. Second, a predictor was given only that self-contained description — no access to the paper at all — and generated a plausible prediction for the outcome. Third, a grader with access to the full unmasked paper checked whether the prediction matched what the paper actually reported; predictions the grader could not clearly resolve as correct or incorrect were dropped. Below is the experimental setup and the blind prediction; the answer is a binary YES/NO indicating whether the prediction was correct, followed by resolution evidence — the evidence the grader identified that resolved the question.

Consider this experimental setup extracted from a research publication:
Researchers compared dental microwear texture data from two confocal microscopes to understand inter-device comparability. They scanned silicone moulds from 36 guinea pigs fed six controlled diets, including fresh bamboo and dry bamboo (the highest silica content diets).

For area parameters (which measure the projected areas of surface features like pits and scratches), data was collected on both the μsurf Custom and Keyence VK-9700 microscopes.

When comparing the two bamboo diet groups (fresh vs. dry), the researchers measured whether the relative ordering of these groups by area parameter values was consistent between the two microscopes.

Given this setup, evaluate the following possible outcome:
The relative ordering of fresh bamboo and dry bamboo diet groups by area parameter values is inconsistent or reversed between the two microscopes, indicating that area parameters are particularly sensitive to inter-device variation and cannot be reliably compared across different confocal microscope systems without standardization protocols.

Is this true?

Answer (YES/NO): YES